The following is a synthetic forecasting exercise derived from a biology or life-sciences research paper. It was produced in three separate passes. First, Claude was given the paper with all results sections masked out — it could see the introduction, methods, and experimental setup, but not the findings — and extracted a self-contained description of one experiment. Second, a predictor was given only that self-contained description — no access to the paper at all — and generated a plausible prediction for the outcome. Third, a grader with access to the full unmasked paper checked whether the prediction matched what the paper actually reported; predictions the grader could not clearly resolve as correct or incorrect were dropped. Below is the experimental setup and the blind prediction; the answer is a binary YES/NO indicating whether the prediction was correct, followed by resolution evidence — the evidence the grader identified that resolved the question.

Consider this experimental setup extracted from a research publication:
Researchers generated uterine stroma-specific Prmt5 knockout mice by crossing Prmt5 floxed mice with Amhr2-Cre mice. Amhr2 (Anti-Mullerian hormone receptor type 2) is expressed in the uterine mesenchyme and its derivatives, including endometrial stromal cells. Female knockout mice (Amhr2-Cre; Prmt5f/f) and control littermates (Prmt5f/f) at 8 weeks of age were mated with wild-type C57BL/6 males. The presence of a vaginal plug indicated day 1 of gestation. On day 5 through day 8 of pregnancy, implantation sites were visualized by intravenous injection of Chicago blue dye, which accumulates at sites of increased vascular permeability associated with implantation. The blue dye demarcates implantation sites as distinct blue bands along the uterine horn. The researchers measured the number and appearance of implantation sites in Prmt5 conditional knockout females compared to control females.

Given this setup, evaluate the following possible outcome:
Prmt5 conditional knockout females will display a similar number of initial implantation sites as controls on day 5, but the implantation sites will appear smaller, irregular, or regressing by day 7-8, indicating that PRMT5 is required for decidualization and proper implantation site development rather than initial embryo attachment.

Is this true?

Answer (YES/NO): YES